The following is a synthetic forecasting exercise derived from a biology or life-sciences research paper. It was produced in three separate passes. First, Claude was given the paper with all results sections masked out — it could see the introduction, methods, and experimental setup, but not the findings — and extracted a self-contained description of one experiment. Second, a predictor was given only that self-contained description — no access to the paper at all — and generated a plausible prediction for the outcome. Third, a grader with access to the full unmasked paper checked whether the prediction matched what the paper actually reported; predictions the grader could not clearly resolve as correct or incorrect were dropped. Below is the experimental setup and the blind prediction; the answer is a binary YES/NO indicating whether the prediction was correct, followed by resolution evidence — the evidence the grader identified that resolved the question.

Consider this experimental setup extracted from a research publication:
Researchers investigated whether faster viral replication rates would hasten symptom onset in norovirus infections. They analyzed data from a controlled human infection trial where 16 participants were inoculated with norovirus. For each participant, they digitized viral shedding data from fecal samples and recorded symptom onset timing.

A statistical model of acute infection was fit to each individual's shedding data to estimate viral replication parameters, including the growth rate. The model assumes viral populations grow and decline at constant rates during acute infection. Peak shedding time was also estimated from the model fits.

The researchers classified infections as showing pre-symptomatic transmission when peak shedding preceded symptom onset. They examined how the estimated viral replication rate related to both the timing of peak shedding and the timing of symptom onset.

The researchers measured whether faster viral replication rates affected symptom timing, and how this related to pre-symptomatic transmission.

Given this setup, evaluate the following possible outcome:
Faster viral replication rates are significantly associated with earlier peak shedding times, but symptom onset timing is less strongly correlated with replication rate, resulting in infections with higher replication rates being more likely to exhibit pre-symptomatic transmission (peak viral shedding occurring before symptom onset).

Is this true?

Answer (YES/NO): YES